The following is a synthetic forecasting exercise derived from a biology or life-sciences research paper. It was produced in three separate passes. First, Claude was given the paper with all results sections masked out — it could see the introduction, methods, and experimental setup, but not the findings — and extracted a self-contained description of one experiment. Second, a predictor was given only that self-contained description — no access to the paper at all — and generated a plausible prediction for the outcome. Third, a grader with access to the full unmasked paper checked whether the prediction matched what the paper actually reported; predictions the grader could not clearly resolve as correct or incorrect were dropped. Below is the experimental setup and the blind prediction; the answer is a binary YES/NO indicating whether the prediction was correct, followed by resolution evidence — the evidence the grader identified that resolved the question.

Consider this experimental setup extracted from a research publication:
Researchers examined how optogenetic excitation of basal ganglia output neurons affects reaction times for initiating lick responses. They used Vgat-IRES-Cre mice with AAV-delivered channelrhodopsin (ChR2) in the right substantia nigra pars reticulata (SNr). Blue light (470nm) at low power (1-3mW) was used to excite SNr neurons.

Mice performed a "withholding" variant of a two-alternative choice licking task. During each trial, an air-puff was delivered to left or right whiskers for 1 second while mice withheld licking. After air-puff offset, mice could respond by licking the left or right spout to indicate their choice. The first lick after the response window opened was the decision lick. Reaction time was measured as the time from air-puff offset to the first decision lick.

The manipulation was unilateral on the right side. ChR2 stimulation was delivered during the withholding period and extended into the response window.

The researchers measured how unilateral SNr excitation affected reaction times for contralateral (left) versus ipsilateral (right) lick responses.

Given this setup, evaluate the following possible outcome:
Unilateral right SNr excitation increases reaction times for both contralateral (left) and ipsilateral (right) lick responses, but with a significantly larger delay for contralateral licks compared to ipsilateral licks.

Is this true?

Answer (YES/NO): NO